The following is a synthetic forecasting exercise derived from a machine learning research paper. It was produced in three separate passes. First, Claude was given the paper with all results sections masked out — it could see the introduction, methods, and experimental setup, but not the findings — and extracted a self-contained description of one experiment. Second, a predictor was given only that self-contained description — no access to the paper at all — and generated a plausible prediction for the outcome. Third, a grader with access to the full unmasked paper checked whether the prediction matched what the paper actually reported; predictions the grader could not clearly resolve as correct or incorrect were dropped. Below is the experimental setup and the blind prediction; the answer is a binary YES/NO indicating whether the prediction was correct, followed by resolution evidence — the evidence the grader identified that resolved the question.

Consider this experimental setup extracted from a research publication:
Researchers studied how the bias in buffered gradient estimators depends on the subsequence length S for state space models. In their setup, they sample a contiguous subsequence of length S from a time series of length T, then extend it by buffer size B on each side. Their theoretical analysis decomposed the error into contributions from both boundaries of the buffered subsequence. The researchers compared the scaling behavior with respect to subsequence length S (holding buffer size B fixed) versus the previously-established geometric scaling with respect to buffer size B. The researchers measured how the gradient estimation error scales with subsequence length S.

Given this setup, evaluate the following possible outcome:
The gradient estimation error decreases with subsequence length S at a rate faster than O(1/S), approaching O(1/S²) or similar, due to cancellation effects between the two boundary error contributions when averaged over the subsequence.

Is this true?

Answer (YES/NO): NO